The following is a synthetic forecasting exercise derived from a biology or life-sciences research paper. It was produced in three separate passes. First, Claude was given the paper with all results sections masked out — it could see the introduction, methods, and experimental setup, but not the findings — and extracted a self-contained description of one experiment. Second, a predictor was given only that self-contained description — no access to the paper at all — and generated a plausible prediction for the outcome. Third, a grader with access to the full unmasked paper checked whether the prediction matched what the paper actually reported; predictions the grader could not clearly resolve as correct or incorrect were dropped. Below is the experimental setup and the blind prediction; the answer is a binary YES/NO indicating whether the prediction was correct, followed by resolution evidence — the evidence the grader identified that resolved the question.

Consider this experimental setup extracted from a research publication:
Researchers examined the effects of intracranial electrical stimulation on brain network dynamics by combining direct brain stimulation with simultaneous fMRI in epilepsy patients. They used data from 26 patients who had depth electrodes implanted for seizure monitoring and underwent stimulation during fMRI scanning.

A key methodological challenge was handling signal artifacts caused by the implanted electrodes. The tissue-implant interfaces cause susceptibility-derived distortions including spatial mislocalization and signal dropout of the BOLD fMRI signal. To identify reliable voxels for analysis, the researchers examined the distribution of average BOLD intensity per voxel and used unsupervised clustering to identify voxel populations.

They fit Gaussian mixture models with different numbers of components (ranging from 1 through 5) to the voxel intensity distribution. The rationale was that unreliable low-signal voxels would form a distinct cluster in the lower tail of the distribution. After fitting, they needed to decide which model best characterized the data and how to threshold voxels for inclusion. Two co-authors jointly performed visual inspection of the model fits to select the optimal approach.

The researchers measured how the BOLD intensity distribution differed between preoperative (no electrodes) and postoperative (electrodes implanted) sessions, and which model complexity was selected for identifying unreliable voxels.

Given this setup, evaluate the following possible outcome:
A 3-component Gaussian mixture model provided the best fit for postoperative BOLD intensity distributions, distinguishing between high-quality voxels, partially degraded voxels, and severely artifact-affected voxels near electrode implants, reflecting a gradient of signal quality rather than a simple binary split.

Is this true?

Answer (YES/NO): NO